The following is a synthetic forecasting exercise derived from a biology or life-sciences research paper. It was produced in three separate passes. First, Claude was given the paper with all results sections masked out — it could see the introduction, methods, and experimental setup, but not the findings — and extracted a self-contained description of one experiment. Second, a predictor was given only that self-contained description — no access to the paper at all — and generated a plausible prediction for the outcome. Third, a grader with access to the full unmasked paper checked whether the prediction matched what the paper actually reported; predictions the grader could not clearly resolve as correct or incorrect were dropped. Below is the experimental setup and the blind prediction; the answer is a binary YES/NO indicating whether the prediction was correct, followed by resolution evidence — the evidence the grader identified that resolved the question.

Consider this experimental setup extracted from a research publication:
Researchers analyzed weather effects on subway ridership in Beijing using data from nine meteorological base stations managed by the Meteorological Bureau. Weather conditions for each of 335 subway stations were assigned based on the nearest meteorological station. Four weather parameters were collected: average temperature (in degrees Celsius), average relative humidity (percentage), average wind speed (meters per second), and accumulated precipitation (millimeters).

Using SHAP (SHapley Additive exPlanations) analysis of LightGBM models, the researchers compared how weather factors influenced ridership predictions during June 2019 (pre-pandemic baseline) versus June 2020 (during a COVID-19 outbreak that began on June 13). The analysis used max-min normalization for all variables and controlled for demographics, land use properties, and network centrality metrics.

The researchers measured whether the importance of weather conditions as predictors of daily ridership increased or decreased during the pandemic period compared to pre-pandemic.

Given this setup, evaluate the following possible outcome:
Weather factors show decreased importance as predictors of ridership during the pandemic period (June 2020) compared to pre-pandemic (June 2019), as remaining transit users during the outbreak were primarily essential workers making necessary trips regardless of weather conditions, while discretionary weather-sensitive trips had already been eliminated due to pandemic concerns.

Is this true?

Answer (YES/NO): NO